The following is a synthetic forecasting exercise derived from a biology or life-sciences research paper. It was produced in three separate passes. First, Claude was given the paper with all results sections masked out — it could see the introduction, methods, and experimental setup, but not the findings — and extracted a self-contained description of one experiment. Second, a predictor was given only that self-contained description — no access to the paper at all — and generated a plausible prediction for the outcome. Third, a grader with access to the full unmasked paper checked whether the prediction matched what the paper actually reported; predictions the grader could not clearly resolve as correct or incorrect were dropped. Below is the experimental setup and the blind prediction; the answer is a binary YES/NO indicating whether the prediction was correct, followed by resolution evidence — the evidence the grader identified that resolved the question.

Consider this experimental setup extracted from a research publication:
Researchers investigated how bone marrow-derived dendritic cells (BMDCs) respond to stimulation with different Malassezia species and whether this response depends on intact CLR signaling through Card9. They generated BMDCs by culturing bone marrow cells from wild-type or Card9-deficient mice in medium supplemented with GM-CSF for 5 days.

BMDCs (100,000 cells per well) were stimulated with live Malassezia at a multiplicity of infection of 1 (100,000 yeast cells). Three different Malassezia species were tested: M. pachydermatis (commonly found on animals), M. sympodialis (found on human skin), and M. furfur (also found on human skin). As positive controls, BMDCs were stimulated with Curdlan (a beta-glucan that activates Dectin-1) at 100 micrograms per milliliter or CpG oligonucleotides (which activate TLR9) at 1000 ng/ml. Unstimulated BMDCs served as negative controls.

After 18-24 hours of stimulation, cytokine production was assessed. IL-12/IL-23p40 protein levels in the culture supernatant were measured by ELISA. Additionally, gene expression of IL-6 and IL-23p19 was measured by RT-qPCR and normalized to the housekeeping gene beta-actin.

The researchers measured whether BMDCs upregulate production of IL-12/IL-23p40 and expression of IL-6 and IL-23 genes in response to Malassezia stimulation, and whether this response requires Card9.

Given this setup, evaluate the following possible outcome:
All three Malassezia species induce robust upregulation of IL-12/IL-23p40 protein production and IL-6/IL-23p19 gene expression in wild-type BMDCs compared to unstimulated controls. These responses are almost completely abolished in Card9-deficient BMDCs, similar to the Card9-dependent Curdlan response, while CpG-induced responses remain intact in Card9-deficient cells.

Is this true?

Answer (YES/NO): YES